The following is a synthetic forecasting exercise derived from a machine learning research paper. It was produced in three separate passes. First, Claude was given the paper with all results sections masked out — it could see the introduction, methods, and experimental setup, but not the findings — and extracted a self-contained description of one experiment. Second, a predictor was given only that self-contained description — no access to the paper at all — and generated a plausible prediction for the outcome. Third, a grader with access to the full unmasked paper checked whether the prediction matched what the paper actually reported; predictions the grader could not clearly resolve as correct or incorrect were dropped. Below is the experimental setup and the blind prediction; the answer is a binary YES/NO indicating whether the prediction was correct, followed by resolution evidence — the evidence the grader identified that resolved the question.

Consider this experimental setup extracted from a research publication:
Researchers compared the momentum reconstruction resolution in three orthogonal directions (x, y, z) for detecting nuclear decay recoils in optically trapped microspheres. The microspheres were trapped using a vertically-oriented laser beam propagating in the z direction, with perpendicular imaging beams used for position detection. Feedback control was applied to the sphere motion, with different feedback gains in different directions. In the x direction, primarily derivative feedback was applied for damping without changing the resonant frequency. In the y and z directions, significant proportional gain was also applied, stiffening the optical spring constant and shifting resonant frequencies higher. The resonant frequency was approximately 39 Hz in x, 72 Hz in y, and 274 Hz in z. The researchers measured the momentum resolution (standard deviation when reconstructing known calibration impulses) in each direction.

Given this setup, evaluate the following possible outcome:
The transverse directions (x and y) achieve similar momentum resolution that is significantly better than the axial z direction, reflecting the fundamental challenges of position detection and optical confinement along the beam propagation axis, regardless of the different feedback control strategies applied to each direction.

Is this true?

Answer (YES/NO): NO